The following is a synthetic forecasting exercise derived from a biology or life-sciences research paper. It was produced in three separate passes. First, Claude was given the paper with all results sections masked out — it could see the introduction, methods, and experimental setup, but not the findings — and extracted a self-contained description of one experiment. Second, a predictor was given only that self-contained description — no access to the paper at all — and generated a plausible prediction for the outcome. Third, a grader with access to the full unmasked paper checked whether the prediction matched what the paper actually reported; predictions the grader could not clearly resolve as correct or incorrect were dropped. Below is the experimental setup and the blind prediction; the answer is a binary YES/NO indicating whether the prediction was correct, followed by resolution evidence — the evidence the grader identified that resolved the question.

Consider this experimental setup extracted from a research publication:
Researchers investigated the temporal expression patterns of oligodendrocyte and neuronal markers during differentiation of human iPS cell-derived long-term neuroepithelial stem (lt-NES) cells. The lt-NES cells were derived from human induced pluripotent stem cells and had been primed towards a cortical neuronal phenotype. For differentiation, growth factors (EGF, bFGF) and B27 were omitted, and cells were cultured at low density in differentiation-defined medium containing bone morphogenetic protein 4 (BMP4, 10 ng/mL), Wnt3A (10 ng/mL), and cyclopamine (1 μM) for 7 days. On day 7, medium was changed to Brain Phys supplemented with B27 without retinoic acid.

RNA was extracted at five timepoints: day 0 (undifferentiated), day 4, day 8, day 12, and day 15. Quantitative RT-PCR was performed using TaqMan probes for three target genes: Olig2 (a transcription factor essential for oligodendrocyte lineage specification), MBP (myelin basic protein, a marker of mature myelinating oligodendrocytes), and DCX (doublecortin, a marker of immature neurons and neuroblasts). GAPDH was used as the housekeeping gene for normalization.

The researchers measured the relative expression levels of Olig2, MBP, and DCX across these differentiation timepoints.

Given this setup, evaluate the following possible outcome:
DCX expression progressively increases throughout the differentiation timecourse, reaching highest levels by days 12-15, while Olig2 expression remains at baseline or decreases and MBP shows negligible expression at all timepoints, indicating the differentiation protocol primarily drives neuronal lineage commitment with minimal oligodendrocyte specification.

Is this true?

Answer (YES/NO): NO